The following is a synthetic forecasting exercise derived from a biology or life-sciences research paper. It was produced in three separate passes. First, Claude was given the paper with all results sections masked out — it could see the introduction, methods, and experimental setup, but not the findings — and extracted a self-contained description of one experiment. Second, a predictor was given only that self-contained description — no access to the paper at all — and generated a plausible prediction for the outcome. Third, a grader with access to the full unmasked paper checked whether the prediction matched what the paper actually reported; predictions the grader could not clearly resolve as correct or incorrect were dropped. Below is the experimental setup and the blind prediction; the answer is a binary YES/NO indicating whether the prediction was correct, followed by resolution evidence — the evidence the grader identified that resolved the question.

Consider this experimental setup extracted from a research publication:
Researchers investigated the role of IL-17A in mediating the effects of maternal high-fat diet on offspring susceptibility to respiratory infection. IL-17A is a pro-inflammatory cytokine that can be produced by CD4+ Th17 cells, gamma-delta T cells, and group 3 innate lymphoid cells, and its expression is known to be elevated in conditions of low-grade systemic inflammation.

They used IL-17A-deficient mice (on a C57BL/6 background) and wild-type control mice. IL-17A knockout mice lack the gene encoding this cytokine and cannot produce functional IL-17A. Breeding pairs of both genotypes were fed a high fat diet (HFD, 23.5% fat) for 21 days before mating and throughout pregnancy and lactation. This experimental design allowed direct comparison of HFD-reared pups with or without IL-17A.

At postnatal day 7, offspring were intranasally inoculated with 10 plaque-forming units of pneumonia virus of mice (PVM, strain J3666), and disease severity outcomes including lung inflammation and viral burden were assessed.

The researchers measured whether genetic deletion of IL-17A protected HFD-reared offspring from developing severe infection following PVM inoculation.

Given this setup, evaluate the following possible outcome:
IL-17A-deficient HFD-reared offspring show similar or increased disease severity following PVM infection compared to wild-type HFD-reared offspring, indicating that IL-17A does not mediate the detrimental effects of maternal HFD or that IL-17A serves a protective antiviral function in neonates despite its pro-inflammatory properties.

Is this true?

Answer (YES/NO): NO